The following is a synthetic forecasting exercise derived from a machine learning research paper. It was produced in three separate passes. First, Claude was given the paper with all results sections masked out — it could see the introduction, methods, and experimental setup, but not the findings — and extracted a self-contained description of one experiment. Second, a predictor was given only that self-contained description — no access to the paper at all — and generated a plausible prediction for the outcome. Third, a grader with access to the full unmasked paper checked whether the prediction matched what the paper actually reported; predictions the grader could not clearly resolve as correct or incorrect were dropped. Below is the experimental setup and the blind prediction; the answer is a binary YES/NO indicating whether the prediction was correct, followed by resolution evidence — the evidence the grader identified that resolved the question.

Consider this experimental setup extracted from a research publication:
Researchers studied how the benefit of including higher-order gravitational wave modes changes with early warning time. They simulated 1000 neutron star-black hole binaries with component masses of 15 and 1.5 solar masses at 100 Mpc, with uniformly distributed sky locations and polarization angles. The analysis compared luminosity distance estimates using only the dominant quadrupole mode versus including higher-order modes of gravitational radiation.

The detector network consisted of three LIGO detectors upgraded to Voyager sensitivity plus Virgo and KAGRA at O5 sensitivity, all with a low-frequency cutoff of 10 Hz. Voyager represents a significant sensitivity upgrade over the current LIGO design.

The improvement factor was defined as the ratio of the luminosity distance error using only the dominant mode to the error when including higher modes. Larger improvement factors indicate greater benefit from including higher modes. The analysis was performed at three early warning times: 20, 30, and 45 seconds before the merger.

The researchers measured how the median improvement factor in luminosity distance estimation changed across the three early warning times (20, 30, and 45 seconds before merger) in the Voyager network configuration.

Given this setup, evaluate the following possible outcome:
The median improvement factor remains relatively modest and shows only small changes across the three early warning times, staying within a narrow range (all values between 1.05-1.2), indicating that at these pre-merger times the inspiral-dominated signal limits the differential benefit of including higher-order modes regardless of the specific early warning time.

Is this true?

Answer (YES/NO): NO